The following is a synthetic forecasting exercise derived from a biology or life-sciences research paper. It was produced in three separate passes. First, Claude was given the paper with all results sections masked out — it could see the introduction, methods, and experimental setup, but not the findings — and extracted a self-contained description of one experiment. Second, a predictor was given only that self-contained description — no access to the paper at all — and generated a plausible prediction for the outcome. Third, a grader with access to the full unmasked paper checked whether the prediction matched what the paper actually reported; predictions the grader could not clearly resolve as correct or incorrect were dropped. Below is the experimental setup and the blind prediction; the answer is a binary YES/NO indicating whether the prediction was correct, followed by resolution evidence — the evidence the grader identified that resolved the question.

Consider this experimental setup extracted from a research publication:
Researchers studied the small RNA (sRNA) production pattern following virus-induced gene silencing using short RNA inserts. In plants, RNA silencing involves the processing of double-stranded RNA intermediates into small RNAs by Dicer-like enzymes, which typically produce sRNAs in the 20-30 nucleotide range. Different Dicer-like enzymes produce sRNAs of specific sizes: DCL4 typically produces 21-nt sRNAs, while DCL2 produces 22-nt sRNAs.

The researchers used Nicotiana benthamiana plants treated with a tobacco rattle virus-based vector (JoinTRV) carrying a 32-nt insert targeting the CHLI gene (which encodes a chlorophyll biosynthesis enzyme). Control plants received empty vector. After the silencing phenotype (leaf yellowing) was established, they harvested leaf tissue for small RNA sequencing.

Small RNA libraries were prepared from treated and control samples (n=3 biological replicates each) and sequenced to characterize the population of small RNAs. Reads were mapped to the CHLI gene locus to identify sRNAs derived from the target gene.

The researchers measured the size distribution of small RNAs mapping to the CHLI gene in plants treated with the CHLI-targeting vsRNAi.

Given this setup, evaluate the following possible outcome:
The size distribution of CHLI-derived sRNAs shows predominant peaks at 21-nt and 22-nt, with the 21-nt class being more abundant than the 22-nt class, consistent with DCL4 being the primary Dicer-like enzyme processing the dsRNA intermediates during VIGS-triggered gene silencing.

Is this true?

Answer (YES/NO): YES